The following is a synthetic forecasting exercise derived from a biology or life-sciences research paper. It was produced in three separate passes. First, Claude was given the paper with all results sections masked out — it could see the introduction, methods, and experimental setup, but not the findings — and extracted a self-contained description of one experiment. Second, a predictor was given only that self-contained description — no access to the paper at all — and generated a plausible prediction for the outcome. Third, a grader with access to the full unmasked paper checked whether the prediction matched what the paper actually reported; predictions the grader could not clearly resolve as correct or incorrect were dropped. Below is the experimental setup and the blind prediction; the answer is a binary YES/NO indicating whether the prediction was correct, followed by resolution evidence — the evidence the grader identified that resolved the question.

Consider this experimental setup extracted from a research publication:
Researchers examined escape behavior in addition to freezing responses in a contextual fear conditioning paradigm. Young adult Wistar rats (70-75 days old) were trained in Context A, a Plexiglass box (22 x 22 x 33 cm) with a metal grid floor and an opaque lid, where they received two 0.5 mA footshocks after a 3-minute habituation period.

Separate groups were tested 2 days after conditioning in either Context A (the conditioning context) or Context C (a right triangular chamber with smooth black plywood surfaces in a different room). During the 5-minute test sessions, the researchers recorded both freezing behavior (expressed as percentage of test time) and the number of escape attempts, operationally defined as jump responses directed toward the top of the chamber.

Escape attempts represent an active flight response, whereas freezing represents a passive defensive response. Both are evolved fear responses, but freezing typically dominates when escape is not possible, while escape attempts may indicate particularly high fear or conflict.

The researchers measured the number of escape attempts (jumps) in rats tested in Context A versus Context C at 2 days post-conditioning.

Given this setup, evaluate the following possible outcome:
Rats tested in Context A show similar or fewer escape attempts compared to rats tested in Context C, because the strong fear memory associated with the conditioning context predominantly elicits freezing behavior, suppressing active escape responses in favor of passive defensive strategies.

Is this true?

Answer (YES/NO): YES